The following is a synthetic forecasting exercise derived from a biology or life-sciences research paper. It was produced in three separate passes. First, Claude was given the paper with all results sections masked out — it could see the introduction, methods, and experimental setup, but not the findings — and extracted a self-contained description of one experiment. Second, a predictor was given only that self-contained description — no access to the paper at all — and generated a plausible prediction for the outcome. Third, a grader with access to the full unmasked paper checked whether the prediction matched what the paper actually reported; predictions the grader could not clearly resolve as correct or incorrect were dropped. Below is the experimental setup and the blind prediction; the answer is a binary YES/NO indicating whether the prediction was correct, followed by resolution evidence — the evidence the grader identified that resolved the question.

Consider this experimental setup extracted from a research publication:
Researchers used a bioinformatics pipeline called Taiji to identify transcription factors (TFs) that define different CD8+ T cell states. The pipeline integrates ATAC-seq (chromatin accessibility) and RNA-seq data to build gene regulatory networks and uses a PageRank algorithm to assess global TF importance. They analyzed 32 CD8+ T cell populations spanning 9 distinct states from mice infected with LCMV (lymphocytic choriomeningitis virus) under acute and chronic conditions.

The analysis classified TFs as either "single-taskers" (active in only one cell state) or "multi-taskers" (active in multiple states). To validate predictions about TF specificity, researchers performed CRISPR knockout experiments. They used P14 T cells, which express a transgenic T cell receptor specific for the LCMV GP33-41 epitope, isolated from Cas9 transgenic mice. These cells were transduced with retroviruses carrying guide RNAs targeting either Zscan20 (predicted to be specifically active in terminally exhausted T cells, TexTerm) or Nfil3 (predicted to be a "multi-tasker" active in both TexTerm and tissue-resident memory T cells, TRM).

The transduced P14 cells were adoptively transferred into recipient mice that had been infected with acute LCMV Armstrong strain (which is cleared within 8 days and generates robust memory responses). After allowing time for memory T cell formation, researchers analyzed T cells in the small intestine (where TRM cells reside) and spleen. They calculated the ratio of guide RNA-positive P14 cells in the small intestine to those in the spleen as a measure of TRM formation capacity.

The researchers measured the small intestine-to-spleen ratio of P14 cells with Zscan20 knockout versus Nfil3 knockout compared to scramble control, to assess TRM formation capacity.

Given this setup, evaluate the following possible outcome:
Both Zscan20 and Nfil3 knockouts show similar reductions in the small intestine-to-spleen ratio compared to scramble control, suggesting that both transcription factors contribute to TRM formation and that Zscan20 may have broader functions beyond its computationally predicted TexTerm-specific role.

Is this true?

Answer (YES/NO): NO